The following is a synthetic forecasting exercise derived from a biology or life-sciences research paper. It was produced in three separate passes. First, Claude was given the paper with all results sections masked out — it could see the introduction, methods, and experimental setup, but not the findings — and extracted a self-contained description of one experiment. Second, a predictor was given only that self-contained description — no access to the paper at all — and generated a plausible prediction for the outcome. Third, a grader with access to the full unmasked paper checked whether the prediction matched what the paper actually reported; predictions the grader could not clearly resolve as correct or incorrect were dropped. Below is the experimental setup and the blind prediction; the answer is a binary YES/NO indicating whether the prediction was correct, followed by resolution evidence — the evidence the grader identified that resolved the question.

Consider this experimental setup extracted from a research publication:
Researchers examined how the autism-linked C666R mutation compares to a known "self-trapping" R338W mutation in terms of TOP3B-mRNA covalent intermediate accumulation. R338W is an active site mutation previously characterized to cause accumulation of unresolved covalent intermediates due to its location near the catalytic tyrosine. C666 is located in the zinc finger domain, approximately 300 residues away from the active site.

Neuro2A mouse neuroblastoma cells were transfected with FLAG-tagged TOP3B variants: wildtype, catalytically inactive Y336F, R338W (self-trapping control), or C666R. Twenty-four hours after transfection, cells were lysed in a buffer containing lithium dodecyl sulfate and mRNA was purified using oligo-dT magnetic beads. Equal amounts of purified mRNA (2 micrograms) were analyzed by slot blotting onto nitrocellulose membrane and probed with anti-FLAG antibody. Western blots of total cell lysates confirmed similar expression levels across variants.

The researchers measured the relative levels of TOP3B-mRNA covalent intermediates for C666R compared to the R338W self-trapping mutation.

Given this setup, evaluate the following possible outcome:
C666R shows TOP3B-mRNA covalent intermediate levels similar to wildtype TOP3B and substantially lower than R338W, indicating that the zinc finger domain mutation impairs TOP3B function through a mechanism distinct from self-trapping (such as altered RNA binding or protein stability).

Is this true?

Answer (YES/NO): NO